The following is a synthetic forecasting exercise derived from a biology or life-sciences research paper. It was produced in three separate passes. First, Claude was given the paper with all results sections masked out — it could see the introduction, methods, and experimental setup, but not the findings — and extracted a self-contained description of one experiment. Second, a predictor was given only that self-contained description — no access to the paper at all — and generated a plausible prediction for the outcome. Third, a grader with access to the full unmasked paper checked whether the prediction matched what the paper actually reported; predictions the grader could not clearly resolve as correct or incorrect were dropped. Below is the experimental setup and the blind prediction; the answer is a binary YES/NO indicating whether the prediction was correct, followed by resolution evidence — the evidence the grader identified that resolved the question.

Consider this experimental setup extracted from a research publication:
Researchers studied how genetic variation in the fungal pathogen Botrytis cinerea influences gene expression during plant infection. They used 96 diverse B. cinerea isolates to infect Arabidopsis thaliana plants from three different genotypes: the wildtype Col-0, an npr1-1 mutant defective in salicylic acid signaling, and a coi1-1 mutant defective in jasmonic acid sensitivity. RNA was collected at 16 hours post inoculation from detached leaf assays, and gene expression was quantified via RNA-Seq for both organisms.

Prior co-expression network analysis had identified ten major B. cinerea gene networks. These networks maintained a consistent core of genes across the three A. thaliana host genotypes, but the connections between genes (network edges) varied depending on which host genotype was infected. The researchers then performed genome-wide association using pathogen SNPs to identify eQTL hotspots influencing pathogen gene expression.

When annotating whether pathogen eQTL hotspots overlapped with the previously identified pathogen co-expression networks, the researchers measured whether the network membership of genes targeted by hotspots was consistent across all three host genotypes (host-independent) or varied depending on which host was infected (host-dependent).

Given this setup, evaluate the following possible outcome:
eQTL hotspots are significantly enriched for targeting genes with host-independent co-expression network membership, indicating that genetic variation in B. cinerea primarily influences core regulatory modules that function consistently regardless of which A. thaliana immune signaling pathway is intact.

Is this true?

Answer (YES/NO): NO